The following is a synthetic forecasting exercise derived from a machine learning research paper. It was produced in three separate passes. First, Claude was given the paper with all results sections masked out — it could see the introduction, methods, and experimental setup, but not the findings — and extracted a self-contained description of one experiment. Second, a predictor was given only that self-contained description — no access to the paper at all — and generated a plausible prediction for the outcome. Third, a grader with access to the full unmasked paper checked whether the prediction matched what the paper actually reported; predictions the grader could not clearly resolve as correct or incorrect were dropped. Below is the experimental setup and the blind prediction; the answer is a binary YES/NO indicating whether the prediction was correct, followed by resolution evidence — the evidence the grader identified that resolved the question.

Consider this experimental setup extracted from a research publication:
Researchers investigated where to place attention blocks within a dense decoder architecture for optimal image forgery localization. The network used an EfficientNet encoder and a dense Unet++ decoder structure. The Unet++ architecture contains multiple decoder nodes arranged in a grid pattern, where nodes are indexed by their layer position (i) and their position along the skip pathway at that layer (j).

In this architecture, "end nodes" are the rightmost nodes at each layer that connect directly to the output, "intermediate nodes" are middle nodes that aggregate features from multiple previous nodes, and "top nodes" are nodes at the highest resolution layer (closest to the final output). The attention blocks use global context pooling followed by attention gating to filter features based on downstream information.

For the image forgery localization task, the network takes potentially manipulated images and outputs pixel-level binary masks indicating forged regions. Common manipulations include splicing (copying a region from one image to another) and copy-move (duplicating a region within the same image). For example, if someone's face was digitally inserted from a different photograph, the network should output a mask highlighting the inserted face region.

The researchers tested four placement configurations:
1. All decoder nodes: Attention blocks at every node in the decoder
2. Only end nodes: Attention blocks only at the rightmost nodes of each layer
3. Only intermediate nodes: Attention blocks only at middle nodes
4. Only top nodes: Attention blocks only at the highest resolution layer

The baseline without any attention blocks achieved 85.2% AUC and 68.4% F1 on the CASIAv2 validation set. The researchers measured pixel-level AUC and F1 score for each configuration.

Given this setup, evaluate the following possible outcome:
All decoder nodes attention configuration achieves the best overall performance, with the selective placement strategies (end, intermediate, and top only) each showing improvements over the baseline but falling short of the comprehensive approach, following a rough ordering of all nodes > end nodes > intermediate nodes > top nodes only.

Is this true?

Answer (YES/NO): NO